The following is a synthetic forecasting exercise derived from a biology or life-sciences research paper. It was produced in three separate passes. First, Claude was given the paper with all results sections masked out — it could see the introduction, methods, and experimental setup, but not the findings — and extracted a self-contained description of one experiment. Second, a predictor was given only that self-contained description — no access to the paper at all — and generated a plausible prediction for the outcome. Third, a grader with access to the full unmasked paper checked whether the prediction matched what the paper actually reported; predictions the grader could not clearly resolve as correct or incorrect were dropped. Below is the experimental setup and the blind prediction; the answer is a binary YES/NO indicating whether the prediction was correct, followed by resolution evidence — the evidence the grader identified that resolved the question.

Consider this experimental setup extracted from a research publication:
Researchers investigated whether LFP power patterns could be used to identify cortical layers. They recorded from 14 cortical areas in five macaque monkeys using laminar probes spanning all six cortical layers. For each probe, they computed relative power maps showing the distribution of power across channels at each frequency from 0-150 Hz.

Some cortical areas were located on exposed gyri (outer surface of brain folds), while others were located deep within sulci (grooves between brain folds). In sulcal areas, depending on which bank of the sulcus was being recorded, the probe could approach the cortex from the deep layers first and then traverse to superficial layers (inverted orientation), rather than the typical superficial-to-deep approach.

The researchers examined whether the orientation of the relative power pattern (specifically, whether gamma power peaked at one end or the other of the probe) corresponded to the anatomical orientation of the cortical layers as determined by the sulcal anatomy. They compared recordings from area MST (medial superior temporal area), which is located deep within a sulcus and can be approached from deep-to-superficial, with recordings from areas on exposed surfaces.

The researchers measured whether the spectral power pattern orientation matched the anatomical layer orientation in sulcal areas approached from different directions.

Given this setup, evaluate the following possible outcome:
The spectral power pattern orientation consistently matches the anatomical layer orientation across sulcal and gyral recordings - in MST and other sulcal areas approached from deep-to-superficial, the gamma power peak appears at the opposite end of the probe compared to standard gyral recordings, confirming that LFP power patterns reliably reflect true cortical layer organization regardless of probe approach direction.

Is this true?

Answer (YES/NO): YES